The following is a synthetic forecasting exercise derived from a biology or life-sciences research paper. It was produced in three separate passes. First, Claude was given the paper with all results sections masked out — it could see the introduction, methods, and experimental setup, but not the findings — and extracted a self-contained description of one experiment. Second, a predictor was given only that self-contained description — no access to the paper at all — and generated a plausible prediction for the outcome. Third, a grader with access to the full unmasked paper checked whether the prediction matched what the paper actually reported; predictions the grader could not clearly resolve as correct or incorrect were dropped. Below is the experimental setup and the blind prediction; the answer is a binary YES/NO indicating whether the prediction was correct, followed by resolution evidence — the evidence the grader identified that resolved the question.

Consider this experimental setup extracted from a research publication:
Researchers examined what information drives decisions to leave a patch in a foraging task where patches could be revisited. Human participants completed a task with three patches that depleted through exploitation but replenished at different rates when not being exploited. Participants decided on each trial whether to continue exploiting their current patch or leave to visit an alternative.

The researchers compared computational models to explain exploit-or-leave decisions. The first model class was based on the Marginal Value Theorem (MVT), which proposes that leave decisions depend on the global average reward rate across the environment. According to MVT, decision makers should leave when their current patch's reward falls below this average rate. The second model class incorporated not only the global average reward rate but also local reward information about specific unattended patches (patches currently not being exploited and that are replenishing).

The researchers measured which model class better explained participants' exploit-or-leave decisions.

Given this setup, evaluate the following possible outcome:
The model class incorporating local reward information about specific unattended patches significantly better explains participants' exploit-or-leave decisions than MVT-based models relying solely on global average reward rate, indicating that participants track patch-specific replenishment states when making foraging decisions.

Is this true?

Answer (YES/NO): NO